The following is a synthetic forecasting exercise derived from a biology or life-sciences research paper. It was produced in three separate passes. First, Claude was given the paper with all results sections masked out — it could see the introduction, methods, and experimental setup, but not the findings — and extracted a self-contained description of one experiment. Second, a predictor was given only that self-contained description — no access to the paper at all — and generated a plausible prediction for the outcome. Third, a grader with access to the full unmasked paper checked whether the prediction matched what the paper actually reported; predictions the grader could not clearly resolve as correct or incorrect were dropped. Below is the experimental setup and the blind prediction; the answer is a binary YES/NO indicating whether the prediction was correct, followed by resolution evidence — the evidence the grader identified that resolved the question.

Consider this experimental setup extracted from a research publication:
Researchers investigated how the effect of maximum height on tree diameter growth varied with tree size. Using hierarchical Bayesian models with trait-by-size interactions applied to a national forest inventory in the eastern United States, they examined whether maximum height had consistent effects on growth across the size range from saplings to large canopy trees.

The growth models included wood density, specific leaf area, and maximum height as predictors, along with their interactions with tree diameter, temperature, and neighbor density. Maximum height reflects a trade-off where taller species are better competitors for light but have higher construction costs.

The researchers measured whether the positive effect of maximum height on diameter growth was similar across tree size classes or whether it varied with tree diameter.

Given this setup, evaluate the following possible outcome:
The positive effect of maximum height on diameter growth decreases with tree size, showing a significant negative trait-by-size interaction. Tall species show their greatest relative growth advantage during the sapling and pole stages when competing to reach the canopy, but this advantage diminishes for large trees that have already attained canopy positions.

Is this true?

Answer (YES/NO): NO